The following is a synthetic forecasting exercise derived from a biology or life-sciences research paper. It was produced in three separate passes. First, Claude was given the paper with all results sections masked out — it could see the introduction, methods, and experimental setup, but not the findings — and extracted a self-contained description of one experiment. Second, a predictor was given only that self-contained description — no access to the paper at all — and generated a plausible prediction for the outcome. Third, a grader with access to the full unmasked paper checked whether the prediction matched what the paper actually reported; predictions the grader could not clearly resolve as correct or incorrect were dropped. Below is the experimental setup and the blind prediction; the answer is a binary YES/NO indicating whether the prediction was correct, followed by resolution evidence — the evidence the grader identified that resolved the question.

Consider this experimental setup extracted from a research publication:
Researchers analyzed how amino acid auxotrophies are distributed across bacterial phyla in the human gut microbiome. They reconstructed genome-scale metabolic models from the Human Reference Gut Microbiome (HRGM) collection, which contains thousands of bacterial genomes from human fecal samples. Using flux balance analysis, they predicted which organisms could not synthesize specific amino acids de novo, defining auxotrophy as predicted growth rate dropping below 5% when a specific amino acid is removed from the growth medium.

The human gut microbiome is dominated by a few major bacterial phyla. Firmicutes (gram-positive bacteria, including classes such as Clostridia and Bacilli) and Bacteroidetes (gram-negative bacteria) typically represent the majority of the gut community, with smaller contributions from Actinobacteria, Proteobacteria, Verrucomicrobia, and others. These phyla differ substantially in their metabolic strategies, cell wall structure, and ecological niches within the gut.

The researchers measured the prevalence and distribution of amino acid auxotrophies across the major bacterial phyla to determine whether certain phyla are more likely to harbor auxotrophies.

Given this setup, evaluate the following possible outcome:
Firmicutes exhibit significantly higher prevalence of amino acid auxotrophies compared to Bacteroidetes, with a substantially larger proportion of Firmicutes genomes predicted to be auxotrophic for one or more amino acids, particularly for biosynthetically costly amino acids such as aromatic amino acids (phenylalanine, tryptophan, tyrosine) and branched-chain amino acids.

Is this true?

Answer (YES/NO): NO